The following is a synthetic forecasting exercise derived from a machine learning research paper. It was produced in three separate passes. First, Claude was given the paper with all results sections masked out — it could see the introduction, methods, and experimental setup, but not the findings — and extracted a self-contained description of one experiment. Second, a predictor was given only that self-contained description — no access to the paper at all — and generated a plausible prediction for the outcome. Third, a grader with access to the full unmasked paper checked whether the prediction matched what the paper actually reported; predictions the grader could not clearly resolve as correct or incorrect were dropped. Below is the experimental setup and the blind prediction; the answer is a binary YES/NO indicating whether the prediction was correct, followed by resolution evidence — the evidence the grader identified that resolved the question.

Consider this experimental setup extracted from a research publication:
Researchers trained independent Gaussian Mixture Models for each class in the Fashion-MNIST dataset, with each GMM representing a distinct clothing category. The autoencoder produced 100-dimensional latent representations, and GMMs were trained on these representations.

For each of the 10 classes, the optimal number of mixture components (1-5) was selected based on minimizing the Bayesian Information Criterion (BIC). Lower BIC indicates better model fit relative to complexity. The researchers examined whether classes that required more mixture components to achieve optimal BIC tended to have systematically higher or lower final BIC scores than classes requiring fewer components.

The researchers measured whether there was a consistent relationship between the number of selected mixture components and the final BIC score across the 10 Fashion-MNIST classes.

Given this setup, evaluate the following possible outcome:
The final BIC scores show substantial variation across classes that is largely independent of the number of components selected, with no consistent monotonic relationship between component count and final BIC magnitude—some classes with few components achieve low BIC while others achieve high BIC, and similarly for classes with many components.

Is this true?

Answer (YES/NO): NO